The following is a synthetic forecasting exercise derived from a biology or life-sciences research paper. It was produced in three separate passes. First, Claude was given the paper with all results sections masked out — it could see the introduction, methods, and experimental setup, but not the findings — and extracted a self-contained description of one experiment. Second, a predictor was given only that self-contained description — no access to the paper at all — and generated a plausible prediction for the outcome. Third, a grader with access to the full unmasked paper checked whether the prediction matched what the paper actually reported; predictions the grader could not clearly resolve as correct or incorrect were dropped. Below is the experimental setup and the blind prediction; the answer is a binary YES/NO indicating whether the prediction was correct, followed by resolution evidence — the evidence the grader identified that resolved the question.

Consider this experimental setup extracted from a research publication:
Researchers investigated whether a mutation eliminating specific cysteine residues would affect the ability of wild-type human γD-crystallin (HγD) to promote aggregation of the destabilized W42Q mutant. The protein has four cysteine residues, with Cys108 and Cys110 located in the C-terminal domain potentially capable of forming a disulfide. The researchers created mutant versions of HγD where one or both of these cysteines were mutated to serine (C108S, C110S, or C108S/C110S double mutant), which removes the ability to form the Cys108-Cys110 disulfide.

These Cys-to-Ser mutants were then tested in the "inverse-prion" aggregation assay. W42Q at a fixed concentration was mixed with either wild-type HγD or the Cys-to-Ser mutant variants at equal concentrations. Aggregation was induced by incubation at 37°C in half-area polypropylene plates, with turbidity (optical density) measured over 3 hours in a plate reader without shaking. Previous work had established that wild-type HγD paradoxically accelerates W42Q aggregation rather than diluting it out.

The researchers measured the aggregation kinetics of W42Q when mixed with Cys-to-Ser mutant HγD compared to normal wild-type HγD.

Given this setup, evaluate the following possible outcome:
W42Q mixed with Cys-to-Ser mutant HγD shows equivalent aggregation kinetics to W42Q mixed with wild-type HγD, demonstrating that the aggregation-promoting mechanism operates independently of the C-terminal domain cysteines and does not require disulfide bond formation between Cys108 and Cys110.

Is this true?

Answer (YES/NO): NO